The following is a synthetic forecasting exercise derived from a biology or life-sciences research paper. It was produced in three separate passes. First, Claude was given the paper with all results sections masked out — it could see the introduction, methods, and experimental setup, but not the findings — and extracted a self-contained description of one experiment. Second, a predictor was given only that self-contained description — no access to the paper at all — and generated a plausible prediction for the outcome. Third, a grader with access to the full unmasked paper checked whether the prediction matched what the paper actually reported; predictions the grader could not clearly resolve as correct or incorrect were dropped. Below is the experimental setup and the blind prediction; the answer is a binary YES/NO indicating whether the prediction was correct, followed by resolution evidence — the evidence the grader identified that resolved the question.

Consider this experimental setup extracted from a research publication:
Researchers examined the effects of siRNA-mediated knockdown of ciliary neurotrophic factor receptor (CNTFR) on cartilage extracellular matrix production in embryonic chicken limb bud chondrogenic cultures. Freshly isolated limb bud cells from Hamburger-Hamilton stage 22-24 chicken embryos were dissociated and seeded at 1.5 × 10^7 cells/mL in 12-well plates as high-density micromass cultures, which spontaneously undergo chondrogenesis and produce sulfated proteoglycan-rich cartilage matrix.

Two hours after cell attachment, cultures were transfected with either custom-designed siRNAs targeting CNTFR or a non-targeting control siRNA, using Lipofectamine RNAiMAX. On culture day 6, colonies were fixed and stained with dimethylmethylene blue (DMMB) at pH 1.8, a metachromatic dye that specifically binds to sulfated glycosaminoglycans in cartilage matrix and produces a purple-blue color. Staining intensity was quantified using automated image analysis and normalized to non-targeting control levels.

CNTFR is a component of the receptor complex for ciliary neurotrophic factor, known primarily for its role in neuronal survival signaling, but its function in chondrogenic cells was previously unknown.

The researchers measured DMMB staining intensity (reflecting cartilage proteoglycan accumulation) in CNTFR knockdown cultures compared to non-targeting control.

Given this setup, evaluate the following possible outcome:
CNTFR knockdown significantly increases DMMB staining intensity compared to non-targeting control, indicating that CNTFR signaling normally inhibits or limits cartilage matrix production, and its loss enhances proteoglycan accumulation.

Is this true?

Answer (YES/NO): NO